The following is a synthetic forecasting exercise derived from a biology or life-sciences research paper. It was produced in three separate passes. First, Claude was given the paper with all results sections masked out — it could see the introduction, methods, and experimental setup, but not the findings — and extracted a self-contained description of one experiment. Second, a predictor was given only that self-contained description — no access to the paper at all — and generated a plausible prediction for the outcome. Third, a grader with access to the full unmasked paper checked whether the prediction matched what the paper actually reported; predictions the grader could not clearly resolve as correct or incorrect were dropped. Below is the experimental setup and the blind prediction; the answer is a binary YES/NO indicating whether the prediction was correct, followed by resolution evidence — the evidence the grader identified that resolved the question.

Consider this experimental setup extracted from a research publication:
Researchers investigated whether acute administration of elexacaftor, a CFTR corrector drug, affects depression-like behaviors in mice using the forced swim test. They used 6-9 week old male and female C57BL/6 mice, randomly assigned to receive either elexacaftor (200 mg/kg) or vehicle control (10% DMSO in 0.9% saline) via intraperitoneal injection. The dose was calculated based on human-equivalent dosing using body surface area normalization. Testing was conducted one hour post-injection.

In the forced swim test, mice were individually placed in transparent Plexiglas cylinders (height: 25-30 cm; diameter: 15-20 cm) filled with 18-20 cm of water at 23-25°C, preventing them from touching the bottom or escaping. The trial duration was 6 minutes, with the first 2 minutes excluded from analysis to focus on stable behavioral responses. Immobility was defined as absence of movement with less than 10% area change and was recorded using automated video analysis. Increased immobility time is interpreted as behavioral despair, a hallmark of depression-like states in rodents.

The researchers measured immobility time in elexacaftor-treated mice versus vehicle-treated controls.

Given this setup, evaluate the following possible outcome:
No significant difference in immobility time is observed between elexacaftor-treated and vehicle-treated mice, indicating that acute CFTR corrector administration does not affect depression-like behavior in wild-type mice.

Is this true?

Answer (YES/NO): YES